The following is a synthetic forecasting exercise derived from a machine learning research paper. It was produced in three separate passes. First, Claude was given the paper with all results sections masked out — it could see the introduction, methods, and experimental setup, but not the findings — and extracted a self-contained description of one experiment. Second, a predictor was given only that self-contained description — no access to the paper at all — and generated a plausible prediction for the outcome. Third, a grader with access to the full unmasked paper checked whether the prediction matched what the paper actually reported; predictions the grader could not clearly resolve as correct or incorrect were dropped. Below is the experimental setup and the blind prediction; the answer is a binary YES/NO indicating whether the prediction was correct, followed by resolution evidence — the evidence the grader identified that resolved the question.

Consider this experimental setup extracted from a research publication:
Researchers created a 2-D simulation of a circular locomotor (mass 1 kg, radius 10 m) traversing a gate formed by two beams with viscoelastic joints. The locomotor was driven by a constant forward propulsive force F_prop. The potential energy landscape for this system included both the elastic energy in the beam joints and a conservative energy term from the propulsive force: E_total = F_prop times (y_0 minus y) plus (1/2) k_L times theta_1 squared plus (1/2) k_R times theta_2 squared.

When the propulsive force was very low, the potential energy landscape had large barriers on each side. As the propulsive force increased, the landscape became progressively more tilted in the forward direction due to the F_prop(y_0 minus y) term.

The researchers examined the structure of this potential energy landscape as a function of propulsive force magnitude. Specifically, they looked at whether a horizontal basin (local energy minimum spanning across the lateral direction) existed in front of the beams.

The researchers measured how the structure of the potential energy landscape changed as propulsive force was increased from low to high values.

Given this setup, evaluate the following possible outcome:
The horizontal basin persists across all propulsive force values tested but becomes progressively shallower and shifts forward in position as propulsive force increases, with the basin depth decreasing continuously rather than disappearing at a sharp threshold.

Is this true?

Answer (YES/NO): NO